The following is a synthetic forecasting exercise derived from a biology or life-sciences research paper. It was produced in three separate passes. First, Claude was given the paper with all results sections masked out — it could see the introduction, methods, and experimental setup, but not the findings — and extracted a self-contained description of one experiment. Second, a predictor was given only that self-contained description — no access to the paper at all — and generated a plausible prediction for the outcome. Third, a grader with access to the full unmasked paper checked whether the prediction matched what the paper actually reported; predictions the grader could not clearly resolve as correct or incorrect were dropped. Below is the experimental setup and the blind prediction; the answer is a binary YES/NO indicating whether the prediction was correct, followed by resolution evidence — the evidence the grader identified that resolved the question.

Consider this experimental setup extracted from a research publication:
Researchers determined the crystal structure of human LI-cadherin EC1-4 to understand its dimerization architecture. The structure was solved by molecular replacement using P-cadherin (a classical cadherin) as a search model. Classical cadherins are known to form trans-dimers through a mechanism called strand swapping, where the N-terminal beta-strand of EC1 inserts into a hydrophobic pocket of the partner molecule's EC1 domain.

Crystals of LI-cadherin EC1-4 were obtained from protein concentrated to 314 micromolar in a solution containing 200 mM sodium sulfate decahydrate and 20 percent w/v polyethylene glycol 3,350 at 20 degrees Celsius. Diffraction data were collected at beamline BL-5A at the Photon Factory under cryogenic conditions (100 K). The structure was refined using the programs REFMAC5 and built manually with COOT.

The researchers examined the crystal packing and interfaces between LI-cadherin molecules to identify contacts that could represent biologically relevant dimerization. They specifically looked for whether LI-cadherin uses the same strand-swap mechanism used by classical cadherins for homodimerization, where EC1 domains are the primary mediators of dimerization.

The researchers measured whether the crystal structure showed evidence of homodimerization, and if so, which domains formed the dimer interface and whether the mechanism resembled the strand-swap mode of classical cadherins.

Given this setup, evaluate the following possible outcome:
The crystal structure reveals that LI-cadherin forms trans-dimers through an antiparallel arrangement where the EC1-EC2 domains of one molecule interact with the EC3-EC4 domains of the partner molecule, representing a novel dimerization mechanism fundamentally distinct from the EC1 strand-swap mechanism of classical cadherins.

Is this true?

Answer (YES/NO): YES